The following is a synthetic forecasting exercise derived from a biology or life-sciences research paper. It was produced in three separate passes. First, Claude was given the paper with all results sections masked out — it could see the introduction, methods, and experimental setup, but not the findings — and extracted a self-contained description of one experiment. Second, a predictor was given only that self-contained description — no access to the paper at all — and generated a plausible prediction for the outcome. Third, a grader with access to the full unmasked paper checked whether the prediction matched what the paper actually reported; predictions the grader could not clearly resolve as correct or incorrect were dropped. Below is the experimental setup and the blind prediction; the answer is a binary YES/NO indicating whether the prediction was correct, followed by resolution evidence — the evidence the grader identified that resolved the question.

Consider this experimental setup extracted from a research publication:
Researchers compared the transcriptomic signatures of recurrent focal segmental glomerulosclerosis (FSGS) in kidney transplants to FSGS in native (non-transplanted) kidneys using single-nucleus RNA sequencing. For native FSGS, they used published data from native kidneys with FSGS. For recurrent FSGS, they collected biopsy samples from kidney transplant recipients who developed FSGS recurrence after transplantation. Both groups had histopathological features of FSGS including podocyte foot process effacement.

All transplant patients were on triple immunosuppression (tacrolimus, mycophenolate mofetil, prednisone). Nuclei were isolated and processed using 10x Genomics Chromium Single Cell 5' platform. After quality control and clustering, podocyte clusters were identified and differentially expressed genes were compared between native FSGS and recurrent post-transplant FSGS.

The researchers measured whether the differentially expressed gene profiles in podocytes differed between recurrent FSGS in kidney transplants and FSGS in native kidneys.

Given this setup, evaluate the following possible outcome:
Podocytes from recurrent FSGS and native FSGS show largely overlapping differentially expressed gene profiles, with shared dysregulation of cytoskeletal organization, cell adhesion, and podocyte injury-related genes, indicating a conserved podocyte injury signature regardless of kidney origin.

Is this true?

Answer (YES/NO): NO